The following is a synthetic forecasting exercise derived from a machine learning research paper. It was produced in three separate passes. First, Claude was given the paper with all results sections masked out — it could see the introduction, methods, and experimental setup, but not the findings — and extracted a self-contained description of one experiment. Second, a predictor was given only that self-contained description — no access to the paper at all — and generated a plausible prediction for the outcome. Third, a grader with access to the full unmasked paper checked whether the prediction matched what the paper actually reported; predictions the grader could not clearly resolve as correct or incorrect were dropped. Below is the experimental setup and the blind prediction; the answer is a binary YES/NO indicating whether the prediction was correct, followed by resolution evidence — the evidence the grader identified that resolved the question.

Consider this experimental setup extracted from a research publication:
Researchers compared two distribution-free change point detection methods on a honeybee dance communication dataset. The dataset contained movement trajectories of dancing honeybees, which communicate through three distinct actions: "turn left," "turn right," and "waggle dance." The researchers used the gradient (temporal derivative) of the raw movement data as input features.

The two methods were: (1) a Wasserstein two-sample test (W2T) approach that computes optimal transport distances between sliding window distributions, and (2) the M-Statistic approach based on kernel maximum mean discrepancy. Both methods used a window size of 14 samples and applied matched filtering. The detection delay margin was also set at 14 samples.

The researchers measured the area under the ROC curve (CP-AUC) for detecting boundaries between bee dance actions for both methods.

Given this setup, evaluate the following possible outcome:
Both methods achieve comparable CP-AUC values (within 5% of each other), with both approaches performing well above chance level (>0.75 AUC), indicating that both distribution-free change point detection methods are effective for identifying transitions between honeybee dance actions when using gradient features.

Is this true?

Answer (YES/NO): NO